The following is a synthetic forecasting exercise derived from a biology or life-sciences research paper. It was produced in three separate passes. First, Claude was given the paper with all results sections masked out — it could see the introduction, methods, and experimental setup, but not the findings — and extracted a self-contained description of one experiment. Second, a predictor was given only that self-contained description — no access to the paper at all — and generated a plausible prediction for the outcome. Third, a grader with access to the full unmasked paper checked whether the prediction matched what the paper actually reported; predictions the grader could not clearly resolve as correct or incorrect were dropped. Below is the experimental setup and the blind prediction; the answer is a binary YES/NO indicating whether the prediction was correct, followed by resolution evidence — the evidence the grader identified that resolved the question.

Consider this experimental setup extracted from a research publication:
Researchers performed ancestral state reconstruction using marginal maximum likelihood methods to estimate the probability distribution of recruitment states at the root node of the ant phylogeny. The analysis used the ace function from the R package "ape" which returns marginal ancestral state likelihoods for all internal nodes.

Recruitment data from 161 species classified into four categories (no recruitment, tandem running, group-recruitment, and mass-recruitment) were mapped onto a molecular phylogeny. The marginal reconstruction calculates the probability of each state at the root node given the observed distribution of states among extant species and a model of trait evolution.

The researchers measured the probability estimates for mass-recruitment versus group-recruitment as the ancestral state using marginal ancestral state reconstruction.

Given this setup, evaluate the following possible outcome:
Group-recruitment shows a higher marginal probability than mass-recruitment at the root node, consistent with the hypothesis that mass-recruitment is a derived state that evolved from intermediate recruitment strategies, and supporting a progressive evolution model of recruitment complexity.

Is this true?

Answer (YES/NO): NO